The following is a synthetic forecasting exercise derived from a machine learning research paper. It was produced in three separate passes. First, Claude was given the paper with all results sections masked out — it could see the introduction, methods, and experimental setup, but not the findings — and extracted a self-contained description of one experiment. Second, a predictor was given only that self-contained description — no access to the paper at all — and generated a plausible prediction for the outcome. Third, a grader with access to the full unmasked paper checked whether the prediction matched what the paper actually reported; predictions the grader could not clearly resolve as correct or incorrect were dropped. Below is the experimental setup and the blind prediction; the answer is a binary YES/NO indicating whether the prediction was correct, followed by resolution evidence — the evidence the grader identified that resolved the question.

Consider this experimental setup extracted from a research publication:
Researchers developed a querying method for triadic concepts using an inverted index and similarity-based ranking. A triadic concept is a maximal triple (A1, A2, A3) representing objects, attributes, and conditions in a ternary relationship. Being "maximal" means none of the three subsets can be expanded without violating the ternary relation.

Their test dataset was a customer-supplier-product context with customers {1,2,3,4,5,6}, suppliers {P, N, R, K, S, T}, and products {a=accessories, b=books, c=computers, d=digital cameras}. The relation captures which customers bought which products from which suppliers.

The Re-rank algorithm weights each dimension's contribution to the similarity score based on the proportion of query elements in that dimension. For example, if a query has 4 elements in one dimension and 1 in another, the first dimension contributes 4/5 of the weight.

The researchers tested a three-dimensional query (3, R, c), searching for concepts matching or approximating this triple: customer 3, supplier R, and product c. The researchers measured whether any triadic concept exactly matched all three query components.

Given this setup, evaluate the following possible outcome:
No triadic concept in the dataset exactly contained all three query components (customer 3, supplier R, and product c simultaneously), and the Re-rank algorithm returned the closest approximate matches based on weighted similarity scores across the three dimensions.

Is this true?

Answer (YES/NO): YES